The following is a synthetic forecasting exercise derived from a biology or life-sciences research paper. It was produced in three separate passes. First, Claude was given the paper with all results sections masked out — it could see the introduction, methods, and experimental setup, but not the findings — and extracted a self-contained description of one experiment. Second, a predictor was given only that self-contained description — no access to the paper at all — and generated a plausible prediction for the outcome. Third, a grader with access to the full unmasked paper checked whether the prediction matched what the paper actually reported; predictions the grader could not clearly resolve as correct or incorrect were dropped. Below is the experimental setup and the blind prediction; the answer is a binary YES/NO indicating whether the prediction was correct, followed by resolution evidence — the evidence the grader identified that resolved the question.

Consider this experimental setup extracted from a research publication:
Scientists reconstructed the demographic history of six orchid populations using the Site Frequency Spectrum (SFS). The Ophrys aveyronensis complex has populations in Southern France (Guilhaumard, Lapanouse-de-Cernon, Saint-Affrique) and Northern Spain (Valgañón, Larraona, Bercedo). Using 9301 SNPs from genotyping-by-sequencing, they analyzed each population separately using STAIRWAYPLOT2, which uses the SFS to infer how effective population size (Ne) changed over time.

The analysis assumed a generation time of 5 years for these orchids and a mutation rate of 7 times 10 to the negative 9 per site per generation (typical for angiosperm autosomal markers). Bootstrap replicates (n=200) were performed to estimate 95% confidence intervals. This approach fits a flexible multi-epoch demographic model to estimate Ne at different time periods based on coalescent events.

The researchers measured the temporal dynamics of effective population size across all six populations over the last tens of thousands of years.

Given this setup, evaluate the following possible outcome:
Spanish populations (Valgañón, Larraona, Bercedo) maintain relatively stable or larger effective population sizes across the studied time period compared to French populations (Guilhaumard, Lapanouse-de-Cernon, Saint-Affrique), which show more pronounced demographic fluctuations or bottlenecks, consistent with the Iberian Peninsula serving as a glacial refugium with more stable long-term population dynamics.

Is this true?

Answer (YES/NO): NO